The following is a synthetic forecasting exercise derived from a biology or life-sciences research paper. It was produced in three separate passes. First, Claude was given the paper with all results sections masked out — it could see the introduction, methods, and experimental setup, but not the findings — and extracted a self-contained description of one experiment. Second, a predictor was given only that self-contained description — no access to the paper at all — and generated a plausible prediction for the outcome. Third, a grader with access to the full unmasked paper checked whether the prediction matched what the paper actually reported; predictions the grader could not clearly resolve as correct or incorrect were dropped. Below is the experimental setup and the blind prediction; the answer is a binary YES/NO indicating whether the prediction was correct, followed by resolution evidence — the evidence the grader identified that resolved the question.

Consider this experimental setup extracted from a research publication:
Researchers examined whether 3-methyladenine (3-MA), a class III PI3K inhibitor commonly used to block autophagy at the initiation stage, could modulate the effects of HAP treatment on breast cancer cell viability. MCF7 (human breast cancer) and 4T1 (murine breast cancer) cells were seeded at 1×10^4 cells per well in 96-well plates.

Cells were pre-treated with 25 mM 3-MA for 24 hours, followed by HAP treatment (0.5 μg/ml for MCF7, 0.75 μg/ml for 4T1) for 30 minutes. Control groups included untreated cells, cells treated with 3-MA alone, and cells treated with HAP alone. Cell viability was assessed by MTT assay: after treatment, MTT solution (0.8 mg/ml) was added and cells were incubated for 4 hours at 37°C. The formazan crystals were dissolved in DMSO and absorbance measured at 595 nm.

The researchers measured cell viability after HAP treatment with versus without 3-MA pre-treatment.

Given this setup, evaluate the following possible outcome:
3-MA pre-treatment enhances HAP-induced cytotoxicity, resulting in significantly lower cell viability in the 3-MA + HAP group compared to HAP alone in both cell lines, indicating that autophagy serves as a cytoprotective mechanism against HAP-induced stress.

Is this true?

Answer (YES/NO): NO